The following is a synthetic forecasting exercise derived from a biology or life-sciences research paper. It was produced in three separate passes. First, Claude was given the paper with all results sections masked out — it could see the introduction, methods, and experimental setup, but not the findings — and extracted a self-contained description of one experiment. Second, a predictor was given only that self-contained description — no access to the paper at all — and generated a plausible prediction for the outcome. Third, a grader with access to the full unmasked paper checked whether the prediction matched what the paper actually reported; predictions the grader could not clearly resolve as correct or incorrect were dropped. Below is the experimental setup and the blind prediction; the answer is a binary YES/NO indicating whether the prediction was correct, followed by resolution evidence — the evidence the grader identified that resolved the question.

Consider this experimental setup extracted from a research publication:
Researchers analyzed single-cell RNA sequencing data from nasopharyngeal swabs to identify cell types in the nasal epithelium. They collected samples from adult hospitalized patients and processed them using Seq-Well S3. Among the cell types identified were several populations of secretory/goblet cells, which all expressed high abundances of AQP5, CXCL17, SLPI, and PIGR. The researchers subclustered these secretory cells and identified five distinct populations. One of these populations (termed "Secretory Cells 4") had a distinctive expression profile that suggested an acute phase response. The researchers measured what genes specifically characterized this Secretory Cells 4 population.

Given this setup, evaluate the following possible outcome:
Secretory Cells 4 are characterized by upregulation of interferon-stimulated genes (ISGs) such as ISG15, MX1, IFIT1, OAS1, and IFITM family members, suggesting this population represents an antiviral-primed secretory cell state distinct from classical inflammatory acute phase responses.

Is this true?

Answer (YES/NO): NO